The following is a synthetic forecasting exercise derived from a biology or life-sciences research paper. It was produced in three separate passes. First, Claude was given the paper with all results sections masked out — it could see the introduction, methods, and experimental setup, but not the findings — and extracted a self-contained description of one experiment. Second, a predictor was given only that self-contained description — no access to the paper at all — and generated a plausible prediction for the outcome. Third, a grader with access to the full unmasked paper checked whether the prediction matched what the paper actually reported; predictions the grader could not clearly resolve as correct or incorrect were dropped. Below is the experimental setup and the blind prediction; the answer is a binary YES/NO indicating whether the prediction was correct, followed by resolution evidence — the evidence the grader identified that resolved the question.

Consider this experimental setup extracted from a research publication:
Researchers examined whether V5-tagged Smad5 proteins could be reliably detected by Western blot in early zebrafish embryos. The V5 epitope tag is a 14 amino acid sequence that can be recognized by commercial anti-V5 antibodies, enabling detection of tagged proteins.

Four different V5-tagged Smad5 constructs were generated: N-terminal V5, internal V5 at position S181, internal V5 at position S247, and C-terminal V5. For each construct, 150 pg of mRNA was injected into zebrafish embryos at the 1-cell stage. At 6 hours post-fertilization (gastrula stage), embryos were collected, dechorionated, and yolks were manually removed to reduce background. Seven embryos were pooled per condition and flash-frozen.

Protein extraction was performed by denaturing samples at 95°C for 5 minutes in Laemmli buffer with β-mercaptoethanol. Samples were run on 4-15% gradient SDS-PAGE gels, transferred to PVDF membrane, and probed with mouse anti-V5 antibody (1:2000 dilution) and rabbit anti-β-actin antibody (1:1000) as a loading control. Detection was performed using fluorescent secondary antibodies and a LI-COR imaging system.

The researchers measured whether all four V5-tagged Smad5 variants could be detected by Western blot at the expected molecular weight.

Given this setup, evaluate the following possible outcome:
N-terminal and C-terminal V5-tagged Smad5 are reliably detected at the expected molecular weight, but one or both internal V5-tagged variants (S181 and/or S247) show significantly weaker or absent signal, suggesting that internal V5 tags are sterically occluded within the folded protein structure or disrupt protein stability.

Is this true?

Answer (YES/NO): NO